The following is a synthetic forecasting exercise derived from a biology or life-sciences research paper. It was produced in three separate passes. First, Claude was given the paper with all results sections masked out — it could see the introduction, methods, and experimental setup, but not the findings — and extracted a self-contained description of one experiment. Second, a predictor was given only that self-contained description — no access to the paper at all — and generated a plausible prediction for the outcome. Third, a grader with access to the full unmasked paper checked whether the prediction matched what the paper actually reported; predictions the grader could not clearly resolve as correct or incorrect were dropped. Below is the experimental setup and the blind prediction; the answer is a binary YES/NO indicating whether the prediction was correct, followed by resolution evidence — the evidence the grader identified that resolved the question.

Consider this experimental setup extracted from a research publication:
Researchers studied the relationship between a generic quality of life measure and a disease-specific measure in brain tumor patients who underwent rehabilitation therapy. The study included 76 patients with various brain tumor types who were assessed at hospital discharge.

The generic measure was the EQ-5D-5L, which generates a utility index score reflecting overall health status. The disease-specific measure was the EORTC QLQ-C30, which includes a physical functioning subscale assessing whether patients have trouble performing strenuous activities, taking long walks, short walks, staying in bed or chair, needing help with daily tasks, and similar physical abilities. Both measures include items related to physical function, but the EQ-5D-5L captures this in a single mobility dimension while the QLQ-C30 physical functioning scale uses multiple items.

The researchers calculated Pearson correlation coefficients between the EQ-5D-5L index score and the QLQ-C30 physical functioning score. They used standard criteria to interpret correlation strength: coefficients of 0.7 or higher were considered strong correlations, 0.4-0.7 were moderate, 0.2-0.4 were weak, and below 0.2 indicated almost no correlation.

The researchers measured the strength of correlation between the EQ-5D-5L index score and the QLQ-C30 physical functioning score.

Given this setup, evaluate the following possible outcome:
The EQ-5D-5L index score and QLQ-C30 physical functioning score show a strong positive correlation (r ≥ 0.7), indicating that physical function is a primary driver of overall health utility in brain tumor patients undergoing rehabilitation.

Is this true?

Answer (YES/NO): YES